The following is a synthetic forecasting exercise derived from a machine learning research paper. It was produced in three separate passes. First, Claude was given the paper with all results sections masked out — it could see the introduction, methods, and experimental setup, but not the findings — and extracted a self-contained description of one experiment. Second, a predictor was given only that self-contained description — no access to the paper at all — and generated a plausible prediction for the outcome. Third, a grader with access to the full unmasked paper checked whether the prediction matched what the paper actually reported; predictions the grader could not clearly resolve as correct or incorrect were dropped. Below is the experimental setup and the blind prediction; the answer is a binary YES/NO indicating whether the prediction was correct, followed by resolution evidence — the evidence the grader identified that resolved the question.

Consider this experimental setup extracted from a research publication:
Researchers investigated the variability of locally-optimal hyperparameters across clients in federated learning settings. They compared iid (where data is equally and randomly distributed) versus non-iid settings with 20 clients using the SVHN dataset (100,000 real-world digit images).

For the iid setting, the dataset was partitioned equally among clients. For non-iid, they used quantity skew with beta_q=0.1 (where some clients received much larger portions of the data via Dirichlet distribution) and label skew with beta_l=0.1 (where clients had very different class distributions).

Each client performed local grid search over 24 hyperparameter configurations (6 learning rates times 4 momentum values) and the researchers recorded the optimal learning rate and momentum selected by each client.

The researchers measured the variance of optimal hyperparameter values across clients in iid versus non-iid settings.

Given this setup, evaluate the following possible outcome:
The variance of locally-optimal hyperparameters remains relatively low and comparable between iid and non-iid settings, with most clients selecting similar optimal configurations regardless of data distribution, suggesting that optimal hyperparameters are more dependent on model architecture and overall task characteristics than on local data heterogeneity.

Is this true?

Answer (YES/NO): NO